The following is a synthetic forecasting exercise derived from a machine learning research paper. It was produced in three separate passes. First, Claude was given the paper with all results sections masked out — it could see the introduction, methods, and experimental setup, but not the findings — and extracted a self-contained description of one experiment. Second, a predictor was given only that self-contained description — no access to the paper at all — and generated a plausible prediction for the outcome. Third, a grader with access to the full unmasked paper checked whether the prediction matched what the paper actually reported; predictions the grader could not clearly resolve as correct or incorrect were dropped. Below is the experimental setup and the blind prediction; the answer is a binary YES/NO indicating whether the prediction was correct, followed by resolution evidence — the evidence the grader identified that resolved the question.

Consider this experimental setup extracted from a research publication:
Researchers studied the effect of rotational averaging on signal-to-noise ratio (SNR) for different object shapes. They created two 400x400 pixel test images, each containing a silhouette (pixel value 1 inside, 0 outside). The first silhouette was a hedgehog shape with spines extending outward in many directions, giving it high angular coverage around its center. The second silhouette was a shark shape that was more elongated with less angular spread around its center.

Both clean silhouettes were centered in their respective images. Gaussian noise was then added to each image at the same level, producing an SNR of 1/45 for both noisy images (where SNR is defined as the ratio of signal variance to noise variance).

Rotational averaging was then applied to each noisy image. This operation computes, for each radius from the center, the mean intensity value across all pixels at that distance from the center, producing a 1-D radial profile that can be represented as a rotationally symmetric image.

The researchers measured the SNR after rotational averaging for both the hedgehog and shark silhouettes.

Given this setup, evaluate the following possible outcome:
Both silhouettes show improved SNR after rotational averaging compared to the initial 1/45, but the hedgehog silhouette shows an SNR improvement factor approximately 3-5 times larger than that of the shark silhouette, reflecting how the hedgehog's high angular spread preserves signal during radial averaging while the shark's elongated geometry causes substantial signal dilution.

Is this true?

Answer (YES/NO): YES